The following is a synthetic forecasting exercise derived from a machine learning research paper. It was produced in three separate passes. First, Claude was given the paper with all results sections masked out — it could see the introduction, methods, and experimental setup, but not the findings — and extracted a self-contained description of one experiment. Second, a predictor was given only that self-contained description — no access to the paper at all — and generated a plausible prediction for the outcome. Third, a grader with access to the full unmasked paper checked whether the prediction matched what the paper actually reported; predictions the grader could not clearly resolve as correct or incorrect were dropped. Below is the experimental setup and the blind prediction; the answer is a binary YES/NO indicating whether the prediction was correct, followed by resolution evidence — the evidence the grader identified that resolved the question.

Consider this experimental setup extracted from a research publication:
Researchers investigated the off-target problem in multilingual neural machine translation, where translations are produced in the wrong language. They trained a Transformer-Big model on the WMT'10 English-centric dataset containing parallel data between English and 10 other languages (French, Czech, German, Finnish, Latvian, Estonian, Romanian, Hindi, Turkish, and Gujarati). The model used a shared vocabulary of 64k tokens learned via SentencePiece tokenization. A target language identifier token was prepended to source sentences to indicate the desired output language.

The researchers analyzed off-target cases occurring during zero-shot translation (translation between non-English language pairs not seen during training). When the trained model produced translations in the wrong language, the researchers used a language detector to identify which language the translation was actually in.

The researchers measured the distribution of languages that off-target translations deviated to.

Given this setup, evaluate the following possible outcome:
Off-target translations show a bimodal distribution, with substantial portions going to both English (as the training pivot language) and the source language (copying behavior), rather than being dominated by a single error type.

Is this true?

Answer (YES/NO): NO